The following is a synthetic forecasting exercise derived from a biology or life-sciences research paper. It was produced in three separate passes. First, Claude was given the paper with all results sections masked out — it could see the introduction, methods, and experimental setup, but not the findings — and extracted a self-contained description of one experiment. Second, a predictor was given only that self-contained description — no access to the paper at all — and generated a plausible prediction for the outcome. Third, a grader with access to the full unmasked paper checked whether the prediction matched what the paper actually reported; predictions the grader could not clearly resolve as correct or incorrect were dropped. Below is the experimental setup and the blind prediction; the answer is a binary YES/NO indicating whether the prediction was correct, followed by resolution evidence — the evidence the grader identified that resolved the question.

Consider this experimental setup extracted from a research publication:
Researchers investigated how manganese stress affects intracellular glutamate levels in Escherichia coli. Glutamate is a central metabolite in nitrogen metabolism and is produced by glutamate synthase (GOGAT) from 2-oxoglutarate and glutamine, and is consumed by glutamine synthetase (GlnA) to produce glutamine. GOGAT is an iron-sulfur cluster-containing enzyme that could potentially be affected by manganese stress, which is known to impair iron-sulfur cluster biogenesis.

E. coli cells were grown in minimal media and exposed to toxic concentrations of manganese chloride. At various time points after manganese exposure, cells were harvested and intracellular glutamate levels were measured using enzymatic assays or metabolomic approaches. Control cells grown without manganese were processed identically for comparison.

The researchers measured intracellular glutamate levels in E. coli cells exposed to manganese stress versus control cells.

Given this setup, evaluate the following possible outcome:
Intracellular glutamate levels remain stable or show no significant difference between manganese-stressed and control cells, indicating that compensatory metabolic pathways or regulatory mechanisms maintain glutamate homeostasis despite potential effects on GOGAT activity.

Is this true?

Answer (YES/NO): NO